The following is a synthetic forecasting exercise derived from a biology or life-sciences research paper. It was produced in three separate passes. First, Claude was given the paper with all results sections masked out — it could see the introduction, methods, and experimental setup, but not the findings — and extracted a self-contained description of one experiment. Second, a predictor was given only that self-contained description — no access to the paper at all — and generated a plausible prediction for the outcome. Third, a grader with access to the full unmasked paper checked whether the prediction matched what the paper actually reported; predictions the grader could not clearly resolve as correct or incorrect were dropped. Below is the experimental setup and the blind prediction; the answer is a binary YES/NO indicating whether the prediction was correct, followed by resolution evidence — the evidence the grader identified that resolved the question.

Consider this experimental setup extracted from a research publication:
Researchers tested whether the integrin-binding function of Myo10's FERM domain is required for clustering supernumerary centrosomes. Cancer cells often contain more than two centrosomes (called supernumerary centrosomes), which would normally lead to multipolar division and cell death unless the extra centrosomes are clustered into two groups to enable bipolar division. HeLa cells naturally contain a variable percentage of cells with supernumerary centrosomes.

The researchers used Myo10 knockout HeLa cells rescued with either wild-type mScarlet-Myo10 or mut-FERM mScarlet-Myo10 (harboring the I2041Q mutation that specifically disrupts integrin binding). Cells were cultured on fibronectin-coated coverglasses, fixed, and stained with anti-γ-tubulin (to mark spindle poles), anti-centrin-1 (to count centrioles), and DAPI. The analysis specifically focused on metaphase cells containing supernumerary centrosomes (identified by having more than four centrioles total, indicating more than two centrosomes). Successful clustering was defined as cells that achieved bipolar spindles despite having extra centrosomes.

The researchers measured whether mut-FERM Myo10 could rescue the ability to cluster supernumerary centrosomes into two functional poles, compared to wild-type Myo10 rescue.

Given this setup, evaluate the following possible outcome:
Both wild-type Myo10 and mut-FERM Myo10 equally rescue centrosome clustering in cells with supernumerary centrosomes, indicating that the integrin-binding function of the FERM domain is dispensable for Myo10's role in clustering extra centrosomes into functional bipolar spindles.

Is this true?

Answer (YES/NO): NO